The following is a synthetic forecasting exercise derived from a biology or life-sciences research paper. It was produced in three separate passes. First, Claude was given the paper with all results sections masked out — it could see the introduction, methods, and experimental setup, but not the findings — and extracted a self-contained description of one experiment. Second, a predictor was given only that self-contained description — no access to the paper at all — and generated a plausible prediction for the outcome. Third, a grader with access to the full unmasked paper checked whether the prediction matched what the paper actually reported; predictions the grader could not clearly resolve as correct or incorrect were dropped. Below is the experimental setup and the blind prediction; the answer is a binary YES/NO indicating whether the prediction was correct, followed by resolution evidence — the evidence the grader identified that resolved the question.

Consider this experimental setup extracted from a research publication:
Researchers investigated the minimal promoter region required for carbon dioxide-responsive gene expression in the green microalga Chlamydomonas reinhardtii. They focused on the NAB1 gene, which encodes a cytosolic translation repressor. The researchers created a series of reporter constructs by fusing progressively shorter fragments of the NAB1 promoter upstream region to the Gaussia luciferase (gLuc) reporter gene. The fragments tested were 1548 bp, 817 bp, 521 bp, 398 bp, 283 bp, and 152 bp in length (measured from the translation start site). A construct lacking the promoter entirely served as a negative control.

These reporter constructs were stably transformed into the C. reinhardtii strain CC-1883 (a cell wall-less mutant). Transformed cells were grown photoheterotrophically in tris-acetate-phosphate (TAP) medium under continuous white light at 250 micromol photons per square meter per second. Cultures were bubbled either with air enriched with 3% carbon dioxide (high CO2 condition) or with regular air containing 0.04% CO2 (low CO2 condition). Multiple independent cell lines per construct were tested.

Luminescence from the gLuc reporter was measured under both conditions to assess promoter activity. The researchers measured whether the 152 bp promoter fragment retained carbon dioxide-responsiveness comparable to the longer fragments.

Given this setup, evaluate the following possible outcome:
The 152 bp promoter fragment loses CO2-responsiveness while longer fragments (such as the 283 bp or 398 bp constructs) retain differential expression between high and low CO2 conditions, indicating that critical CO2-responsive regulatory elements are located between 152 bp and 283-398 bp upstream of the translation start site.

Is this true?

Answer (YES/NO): NO